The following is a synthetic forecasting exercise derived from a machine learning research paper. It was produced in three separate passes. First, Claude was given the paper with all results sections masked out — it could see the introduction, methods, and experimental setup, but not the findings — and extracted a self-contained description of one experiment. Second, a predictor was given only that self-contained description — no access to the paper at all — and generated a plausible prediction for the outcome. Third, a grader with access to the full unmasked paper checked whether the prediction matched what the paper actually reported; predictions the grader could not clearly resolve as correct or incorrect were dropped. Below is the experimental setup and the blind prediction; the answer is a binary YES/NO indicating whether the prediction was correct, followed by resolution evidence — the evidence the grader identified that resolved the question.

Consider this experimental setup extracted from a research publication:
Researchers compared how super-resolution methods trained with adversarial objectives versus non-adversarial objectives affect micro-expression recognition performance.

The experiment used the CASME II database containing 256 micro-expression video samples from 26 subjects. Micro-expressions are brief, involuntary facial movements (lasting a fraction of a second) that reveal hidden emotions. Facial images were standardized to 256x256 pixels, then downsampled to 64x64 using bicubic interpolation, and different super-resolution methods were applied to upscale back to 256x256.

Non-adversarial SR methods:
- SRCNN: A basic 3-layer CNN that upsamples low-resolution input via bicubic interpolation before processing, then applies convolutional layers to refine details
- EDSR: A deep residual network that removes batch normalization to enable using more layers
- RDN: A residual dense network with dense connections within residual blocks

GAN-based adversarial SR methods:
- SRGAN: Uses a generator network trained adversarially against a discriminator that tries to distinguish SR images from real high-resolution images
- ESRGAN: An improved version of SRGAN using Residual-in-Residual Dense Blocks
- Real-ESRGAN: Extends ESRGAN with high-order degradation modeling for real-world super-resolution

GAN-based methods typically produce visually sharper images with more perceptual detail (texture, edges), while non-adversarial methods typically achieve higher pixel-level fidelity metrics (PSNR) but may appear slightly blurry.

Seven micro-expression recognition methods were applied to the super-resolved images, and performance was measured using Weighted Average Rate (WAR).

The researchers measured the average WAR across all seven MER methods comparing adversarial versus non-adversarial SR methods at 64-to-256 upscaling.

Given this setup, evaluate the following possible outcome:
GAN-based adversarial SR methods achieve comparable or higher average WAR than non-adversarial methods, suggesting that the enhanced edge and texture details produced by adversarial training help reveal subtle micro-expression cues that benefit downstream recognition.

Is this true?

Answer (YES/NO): NO